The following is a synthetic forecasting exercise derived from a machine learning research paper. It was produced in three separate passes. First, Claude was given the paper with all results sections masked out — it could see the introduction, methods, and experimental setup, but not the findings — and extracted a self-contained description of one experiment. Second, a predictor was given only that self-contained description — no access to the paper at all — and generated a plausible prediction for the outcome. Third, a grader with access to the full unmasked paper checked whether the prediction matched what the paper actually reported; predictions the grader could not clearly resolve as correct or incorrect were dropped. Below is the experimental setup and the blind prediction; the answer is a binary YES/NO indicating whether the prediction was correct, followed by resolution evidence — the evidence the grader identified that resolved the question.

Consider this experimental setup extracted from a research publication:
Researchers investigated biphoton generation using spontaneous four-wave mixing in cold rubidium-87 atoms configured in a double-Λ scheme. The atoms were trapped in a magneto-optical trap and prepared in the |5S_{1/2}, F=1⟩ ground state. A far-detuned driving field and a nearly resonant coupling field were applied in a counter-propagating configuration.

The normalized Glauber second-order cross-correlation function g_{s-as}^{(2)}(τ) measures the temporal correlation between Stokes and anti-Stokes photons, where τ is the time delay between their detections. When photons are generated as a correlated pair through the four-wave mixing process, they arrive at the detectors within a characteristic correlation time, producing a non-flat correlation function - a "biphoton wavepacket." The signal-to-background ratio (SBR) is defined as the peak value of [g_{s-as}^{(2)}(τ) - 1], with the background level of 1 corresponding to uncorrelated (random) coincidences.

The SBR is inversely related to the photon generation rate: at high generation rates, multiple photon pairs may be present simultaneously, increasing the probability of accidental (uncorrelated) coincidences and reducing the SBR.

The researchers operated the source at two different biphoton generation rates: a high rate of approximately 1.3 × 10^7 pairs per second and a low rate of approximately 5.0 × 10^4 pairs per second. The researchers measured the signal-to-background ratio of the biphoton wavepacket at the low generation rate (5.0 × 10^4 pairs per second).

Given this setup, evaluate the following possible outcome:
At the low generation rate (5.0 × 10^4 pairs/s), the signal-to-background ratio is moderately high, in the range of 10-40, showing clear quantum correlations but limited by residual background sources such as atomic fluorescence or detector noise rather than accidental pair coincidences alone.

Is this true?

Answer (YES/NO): NO